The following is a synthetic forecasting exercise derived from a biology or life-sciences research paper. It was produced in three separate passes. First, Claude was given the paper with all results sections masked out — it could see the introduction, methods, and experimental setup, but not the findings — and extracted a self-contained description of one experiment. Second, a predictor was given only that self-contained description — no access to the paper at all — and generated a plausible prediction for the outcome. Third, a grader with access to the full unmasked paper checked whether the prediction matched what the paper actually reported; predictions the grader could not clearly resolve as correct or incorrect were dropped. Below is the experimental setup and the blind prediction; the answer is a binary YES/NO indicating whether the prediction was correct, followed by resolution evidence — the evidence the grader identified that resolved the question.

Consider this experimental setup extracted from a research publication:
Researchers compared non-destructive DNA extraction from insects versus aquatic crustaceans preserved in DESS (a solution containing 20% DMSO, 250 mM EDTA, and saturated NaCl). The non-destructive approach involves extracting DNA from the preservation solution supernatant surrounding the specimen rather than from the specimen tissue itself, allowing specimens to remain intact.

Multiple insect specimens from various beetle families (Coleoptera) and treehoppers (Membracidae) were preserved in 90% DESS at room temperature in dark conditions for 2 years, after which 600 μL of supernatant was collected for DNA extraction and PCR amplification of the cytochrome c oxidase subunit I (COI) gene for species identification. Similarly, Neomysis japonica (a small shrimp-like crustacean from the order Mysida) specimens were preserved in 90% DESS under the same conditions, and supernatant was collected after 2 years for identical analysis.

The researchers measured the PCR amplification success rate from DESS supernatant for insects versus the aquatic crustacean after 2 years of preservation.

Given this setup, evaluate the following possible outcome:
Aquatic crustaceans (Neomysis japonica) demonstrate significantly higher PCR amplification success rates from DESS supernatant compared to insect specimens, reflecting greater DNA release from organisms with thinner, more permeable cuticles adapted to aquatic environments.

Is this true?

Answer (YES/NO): YES